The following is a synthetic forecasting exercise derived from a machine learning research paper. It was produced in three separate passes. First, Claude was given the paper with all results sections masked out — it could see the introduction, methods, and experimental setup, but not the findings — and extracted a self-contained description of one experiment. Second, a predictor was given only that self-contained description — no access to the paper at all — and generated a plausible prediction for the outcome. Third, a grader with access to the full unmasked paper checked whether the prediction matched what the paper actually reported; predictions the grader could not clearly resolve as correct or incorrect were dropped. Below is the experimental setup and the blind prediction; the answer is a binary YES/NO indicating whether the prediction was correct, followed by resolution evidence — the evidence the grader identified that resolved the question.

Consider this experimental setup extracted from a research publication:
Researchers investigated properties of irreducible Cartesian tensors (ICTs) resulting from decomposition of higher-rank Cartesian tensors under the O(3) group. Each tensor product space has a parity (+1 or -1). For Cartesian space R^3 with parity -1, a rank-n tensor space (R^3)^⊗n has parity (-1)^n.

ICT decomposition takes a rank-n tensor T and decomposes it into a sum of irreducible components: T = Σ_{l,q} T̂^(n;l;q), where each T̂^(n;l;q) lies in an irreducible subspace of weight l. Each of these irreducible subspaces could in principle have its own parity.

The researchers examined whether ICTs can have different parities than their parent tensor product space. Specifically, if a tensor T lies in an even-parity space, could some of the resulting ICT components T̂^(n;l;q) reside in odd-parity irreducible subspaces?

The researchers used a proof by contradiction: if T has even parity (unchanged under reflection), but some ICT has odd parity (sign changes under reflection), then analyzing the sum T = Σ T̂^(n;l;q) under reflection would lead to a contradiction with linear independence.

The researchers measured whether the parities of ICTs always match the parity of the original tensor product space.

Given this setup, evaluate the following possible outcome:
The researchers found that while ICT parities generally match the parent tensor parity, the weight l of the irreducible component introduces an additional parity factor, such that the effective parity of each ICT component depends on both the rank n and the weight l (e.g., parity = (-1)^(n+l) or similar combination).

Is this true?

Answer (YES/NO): NO